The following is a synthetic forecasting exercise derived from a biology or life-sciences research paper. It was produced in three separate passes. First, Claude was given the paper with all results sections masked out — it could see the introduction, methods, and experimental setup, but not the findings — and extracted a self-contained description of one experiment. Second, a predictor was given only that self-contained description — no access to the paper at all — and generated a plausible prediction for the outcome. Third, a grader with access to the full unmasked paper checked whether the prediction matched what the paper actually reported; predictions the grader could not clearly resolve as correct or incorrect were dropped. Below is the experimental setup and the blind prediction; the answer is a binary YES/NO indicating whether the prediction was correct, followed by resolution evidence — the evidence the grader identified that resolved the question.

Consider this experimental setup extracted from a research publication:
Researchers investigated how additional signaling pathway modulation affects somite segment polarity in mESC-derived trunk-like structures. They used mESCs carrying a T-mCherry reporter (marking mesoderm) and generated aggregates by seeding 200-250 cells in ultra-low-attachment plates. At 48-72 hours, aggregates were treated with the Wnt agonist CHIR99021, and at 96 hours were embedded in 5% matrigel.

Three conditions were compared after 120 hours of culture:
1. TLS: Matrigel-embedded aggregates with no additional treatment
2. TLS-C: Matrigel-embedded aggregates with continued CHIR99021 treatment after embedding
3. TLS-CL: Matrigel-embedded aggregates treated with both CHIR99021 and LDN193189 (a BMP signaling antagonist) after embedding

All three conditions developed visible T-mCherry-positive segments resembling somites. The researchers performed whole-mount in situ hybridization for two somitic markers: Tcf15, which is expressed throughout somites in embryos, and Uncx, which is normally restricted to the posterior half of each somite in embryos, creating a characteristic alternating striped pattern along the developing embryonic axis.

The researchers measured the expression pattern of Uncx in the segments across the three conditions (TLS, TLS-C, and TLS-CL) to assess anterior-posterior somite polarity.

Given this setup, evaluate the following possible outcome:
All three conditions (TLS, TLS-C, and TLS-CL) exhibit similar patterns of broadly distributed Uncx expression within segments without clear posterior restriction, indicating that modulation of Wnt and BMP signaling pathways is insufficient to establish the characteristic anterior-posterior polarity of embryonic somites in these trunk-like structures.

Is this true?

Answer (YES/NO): NO